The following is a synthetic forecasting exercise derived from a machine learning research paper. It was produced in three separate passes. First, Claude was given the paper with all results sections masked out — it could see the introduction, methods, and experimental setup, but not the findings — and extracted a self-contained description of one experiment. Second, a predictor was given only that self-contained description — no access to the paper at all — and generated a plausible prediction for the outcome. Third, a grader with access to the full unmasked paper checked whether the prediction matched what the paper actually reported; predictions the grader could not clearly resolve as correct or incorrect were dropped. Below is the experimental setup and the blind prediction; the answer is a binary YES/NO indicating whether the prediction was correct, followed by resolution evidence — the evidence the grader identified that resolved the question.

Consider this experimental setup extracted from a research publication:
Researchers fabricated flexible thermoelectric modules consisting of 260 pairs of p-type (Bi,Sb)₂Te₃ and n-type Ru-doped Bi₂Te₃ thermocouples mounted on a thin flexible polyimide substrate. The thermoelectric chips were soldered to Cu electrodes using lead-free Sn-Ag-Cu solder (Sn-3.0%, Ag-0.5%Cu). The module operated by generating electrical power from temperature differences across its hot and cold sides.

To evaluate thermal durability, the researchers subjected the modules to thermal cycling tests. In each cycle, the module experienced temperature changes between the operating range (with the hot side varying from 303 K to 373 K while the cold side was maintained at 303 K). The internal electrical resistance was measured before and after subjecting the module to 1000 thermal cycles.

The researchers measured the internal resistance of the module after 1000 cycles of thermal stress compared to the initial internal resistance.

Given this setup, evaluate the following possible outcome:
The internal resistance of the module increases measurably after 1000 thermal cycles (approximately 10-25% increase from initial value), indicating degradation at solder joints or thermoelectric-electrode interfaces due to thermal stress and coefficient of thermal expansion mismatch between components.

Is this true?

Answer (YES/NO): NO